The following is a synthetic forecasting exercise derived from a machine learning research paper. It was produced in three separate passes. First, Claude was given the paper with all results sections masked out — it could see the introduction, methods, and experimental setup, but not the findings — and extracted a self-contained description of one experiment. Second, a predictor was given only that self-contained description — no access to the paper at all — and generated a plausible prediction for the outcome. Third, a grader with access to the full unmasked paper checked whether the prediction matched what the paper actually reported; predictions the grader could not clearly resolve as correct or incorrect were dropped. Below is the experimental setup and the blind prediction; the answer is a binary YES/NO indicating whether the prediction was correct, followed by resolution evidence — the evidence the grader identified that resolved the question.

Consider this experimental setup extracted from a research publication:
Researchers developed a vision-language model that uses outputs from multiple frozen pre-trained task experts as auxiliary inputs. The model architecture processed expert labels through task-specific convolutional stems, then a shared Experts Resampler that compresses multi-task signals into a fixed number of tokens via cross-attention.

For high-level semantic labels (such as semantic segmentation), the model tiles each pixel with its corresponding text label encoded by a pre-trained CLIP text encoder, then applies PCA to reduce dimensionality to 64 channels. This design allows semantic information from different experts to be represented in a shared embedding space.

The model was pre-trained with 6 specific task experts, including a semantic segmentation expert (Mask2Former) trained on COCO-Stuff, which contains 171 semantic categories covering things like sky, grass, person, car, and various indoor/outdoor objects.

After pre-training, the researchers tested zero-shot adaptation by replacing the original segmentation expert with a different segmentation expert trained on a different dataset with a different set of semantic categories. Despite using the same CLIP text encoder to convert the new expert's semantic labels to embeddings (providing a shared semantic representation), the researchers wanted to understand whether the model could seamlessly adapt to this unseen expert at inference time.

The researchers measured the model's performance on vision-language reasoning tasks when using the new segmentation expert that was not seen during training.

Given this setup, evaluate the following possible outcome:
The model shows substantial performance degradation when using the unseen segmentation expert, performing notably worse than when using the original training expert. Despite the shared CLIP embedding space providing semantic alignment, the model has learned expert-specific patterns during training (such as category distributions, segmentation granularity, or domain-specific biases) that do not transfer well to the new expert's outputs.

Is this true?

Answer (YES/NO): YES